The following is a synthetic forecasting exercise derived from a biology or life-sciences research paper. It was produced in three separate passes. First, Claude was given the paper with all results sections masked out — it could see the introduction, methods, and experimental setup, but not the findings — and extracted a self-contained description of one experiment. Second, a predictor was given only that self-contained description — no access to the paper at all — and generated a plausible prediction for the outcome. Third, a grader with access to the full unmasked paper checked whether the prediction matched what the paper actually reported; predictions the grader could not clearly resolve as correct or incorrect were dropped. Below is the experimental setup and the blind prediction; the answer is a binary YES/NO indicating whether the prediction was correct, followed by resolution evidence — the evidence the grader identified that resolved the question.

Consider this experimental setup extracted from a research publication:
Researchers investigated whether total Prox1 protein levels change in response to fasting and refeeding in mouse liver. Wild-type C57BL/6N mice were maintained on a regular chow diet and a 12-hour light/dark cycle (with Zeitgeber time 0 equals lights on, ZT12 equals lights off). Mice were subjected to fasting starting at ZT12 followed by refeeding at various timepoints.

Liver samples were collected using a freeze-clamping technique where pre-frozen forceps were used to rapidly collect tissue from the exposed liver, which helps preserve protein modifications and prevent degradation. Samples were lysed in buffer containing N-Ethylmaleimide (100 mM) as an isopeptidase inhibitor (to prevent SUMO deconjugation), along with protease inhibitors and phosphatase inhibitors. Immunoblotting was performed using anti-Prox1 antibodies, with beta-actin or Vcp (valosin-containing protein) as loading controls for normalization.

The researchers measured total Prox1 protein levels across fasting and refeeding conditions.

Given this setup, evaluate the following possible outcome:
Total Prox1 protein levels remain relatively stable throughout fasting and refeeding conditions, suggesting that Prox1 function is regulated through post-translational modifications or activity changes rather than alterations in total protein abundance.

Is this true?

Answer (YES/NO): YES